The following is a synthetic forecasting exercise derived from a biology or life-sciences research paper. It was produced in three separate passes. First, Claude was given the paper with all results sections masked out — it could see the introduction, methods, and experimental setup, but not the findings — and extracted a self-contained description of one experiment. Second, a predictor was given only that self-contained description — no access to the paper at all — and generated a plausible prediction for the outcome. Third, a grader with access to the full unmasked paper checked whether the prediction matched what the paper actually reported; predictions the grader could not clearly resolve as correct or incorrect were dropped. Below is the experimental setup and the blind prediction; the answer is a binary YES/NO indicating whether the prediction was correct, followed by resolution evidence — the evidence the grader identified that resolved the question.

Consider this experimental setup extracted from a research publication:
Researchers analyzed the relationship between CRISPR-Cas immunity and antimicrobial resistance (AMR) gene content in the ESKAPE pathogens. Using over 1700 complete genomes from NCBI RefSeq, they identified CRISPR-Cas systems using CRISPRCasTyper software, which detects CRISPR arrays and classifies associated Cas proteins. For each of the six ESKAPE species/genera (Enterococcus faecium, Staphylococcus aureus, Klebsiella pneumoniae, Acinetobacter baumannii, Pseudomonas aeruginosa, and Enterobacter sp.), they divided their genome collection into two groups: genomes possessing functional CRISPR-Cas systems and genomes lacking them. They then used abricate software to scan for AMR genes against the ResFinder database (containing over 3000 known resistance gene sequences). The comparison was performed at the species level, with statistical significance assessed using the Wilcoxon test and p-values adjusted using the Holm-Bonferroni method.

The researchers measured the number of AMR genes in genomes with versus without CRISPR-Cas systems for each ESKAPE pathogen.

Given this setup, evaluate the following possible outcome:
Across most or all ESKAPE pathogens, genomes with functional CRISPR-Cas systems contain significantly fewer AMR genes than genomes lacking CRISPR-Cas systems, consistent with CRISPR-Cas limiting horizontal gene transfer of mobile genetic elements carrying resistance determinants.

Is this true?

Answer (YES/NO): NO